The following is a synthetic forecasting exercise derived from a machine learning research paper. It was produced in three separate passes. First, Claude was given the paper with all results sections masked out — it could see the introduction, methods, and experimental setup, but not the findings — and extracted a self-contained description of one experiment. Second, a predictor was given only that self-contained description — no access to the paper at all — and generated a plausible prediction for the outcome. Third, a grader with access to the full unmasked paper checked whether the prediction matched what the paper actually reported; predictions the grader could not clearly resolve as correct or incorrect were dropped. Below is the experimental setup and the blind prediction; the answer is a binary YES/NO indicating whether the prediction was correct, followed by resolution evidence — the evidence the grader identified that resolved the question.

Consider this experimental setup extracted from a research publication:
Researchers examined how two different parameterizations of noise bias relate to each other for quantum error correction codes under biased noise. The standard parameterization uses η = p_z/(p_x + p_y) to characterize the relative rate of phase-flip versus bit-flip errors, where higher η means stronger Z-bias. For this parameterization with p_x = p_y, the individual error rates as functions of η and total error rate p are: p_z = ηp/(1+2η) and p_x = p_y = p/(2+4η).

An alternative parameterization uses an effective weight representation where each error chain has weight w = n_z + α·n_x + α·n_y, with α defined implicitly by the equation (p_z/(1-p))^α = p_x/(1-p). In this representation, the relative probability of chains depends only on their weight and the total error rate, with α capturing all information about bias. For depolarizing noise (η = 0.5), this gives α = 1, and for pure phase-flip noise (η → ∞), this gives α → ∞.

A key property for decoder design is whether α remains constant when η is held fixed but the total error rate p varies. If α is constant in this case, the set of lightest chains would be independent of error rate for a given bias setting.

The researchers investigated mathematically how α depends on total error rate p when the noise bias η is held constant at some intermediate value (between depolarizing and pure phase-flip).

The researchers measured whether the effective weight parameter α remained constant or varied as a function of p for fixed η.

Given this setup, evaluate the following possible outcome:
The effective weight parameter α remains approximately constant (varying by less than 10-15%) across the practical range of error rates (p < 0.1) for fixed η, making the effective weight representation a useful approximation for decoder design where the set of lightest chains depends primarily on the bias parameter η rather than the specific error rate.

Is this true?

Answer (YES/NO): NO